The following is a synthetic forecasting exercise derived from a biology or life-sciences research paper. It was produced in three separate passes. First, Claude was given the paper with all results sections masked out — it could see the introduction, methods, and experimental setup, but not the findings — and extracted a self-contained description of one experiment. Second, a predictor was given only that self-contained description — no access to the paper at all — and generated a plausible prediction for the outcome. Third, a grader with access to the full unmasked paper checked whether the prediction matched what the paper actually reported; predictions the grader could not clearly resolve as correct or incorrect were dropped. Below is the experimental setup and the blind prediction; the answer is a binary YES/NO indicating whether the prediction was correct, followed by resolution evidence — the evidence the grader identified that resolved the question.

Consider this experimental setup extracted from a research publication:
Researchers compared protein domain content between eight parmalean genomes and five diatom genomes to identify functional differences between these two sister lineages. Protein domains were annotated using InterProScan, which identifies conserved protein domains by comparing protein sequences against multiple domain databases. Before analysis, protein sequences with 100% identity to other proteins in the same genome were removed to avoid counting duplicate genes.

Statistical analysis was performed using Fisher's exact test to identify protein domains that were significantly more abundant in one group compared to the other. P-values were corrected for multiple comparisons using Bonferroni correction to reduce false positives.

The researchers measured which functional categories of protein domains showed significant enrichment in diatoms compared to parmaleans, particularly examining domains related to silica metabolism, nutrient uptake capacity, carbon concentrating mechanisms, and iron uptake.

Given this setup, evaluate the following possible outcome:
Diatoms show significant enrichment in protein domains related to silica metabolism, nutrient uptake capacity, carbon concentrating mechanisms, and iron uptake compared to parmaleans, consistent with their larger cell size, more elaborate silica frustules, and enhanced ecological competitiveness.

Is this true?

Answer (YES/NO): YES